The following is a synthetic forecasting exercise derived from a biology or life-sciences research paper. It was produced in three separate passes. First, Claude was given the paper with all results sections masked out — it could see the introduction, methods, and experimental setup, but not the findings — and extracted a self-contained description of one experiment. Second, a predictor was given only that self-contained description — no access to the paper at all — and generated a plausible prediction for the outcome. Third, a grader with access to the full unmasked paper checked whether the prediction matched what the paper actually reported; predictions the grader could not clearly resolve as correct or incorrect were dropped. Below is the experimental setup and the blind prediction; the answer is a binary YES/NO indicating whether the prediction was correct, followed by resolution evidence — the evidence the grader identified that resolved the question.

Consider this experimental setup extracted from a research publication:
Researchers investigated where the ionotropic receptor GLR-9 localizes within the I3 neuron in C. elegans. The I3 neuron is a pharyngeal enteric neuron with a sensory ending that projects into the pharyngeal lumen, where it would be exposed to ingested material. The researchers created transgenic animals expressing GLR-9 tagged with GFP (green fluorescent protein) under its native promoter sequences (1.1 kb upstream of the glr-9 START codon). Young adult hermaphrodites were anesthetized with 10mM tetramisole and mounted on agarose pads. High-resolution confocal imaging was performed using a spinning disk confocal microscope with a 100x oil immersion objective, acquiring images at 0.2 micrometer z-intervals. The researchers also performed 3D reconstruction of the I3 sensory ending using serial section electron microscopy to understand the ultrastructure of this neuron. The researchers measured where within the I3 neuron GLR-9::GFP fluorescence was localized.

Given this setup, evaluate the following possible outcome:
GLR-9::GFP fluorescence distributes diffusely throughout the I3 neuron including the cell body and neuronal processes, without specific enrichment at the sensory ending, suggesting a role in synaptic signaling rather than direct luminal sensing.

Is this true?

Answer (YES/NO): NO